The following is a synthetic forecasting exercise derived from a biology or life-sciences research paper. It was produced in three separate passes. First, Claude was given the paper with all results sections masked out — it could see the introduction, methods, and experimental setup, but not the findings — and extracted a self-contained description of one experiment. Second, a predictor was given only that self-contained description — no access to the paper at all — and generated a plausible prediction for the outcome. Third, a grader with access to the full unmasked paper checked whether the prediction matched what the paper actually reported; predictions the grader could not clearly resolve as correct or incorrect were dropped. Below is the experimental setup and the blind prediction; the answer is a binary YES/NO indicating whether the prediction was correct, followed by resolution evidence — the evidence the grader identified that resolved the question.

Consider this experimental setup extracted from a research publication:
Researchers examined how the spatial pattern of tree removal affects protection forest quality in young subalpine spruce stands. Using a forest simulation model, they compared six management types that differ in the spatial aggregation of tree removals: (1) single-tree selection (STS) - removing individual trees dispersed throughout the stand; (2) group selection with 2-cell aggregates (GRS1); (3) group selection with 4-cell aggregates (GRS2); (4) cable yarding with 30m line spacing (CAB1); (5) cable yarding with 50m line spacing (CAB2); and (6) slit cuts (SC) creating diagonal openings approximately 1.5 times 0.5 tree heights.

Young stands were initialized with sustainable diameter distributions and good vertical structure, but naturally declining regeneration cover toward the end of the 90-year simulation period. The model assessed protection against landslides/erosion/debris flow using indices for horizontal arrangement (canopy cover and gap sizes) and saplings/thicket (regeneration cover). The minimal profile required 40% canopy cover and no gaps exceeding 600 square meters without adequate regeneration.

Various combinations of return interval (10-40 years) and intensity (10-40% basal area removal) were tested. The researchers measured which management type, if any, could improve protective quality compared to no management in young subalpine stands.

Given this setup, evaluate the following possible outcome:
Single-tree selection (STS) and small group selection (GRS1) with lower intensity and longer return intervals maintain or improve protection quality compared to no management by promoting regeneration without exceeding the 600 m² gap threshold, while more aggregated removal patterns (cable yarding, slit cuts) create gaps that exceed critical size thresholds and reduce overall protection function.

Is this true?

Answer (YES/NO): NO